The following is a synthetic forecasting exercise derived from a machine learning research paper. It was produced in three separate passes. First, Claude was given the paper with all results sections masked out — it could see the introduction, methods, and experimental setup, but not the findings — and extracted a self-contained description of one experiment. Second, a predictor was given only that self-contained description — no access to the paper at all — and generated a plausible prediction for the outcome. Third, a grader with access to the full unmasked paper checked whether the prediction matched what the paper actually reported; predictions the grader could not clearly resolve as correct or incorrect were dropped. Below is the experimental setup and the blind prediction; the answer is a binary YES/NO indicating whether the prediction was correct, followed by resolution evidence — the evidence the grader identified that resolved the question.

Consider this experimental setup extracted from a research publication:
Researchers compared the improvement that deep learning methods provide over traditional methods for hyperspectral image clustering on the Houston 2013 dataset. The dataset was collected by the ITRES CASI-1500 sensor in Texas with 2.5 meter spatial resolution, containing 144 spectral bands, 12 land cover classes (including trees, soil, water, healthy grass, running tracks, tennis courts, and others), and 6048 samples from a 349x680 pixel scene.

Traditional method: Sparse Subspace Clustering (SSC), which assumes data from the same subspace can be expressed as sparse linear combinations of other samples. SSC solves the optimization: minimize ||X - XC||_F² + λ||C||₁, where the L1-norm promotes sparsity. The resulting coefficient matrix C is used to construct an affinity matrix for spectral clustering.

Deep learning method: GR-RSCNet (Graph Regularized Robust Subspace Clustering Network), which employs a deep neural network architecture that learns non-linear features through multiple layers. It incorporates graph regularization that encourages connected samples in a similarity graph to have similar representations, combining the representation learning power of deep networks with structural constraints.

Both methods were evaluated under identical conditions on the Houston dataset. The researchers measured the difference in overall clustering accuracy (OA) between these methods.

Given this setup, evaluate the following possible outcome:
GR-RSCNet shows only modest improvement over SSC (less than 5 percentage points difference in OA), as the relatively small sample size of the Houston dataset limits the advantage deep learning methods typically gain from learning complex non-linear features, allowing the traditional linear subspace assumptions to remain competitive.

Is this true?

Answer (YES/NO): NO